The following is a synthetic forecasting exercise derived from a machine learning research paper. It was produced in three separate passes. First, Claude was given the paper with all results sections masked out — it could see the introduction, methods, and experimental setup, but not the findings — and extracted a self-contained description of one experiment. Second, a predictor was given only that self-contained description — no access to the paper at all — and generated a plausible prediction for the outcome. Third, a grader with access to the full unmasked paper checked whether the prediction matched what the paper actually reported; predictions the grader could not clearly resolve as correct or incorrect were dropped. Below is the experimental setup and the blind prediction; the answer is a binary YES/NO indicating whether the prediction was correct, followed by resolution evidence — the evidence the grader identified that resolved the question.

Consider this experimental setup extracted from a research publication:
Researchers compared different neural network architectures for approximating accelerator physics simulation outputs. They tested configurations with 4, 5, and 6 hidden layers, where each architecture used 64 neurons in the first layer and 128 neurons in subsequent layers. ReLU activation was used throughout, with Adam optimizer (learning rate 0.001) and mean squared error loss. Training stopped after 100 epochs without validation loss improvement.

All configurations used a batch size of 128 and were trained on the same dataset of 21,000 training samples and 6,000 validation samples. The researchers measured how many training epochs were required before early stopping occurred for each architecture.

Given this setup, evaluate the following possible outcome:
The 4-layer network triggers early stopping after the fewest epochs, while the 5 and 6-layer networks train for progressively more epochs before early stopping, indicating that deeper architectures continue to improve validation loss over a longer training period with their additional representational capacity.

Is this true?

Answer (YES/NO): NO